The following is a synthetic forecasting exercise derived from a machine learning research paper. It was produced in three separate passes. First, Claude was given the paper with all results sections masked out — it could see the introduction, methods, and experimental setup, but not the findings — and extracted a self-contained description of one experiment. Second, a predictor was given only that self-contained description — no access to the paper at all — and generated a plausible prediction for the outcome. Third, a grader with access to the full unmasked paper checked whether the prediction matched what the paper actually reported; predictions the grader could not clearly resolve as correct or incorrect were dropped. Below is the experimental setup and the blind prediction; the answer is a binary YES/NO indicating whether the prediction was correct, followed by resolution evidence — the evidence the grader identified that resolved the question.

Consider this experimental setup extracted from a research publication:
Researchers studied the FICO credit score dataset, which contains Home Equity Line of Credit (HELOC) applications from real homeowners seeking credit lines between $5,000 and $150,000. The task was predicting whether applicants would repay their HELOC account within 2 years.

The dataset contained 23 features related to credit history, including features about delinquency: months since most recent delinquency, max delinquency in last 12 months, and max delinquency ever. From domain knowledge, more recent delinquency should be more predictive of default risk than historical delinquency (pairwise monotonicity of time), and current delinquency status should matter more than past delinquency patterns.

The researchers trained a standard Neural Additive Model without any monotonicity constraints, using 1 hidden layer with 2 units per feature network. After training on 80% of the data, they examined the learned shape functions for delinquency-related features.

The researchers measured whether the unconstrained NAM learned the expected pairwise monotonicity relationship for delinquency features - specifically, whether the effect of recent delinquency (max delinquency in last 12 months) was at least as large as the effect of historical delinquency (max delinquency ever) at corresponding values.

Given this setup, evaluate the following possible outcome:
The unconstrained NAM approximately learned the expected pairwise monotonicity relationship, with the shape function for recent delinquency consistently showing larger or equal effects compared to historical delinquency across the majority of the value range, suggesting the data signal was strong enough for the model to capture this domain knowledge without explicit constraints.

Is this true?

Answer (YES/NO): NO